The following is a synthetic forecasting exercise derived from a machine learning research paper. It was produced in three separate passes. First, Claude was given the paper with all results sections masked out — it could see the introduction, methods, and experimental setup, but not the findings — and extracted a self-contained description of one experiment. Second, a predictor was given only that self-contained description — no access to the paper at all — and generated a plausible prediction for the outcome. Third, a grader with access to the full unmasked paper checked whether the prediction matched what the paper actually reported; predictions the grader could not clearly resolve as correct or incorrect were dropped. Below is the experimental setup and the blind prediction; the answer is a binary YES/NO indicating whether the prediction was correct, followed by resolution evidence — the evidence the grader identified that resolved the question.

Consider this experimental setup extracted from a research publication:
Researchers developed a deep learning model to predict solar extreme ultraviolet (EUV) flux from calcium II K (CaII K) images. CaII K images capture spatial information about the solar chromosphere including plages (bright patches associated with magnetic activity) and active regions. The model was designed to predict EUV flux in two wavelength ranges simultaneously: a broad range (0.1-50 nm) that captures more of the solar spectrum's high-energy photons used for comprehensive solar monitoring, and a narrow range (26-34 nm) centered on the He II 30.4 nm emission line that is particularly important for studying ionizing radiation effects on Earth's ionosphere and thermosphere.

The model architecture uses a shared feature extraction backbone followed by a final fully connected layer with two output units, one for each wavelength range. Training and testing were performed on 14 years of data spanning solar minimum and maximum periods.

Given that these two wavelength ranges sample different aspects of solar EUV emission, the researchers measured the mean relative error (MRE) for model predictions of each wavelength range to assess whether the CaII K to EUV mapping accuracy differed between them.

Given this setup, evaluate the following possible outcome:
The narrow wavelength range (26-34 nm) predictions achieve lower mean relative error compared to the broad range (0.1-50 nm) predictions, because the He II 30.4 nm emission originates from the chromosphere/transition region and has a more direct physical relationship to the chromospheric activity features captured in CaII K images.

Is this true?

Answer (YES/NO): YES